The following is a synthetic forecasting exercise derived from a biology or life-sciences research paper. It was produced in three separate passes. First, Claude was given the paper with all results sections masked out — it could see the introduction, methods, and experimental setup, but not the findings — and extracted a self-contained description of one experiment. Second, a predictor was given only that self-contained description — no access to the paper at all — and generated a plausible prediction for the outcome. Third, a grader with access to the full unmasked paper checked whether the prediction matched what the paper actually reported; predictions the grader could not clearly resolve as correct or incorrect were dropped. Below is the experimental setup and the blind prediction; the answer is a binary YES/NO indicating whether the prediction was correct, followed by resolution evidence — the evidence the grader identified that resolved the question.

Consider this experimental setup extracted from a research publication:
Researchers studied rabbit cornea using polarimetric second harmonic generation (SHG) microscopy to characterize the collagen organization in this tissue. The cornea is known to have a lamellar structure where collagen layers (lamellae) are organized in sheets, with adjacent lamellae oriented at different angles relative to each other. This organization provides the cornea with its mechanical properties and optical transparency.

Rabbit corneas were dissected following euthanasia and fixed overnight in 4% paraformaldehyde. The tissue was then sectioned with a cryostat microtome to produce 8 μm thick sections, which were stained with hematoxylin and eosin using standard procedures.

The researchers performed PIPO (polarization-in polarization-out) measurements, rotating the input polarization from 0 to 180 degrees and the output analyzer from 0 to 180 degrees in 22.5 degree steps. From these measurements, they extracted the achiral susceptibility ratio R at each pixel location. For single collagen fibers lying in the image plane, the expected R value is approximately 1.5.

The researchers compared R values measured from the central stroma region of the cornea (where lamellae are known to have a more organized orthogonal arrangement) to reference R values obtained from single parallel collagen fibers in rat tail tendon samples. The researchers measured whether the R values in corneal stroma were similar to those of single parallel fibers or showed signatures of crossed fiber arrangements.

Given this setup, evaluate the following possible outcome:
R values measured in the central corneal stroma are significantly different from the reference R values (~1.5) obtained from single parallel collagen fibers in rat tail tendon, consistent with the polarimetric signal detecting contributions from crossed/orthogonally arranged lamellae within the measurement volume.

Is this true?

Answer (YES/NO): YES